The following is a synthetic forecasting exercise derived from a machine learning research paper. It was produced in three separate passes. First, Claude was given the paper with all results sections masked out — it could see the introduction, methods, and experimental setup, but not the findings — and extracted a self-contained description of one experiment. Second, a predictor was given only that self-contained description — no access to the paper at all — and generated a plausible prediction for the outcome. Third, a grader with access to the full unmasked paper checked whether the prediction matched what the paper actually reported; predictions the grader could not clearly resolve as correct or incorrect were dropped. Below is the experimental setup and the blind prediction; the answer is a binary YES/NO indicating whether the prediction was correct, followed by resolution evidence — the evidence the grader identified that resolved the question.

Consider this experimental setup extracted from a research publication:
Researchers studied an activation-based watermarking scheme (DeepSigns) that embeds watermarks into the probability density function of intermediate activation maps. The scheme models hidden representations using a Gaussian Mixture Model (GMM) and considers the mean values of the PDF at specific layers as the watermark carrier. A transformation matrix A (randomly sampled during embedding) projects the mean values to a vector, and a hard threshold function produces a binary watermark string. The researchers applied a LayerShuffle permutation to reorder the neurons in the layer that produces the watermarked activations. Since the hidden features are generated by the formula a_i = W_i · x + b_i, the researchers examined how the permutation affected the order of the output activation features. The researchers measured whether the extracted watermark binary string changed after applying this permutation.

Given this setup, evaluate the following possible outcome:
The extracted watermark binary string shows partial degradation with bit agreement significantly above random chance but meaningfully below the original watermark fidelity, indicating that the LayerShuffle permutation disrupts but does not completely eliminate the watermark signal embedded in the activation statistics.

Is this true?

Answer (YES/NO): NO